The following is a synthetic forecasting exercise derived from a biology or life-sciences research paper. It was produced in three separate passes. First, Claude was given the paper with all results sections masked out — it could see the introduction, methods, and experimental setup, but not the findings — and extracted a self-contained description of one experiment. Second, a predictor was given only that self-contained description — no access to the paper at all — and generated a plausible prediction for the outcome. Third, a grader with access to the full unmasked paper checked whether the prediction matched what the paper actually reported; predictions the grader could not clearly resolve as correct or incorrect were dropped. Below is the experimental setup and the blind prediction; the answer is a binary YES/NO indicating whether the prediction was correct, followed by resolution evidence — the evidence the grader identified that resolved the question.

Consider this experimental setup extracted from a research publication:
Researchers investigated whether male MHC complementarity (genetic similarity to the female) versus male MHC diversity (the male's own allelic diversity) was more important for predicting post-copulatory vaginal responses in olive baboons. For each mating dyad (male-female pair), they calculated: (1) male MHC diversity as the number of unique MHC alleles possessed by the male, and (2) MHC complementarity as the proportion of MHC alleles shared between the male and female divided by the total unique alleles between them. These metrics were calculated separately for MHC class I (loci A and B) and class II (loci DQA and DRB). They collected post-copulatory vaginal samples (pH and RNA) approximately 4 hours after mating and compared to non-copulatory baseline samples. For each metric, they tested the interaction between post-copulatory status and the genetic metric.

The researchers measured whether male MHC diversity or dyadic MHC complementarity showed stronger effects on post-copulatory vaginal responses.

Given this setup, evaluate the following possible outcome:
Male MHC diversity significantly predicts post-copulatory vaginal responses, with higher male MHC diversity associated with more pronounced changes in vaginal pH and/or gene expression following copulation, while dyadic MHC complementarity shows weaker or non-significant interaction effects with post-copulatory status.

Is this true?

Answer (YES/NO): NO